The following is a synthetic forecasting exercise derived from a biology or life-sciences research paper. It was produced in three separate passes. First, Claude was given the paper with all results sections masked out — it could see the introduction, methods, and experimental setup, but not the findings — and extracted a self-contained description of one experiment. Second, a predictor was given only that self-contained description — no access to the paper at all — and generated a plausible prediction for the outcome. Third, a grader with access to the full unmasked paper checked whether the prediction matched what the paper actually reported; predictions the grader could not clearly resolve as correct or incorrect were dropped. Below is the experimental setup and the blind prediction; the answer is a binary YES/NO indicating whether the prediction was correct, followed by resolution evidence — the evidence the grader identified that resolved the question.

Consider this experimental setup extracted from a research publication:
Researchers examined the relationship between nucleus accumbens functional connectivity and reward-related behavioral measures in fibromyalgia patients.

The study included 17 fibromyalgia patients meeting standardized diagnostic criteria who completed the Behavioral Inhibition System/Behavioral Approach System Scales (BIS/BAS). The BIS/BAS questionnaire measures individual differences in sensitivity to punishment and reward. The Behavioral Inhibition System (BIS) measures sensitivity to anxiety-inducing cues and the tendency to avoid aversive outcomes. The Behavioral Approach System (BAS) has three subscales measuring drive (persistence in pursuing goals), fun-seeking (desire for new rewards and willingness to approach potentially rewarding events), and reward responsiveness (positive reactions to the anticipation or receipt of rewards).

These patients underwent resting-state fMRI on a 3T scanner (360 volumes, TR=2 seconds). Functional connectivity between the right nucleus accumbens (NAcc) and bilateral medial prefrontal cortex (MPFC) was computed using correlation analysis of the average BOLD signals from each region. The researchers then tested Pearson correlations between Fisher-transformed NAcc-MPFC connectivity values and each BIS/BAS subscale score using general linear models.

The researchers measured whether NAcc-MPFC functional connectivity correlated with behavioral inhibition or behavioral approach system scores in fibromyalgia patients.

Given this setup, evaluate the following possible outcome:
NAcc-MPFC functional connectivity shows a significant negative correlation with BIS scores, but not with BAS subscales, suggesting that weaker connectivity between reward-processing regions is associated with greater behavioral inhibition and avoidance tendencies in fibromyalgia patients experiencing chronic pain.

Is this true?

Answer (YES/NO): NO